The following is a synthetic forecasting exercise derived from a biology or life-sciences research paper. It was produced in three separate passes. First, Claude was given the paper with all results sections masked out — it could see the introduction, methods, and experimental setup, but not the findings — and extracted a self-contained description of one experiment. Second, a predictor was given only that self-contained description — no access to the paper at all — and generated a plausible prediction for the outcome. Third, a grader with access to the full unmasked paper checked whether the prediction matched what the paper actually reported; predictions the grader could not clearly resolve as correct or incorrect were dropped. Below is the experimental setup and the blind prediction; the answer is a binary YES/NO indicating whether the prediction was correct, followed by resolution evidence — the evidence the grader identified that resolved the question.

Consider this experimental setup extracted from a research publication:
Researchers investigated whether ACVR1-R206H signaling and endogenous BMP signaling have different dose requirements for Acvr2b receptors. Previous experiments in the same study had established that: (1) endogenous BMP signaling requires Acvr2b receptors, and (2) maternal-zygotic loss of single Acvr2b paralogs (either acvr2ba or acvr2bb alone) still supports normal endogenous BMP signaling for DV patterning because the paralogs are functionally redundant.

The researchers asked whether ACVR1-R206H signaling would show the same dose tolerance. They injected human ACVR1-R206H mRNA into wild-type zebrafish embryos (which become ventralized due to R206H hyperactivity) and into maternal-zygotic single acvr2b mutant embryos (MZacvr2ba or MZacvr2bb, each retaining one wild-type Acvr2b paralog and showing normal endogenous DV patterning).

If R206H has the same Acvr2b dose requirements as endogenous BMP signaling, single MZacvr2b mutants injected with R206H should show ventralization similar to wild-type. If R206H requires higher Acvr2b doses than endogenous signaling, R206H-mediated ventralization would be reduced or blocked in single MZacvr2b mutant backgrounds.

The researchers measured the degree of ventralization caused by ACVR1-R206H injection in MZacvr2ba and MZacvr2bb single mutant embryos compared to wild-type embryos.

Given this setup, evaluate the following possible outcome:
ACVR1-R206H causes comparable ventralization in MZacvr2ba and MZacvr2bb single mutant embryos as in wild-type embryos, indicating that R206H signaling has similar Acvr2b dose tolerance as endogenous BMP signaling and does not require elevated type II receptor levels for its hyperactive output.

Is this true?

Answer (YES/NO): NO